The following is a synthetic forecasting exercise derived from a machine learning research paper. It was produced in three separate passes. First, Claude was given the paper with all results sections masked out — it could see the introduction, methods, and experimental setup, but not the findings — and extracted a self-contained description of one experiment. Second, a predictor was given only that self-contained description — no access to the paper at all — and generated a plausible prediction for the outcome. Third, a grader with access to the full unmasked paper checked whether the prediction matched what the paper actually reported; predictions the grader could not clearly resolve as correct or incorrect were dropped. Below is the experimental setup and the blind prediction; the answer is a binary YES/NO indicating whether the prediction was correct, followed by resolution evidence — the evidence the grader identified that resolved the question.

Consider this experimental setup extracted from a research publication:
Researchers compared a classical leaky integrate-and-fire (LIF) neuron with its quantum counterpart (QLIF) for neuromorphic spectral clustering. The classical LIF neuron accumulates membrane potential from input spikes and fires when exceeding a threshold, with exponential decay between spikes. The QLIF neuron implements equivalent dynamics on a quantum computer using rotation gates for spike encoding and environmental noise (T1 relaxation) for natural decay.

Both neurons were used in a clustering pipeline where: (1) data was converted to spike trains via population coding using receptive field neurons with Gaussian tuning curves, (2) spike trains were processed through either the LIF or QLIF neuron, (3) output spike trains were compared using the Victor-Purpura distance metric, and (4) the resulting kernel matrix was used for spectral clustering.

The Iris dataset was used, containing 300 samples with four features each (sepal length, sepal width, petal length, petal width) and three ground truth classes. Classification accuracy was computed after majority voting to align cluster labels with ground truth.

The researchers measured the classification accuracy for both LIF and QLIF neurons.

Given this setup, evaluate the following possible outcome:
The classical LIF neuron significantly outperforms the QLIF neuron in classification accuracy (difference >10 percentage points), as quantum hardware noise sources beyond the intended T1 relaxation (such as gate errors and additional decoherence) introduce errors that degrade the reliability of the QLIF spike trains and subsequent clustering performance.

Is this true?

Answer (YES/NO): NO